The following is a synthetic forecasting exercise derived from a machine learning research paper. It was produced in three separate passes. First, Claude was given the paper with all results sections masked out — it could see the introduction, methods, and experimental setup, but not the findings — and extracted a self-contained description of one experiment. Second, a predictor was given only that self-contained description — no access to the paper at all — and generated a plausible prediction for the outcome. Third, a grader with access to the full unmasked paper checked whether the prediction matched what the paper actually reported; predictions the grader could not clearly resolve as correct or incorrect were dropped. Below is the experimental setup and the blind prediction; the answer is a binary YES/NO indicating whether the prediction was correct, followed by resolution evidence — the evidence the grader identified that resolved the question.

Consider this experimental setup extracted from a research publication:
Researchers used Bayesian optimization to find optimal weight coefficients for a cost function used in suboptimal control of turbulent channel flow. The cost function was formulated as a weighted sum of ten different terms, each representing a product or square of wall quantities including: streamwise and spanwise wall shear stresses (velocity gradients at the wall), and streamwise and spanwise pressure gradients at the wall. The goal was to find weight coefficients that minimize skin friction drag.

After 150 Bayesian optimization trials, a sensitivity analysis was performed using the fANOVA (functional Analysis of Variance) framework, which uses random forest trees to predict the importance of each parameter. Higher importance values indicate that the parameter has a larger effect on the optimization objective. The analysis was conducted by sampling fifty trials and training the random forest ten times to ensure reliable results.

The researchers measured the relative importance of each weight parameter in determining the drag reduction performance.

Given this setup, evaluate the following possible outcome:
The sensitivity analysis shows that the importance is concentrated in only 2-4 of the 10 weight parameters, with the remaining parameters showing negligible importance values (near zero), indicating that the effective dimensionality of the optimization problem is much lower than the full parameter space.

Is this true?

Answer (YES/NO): NO